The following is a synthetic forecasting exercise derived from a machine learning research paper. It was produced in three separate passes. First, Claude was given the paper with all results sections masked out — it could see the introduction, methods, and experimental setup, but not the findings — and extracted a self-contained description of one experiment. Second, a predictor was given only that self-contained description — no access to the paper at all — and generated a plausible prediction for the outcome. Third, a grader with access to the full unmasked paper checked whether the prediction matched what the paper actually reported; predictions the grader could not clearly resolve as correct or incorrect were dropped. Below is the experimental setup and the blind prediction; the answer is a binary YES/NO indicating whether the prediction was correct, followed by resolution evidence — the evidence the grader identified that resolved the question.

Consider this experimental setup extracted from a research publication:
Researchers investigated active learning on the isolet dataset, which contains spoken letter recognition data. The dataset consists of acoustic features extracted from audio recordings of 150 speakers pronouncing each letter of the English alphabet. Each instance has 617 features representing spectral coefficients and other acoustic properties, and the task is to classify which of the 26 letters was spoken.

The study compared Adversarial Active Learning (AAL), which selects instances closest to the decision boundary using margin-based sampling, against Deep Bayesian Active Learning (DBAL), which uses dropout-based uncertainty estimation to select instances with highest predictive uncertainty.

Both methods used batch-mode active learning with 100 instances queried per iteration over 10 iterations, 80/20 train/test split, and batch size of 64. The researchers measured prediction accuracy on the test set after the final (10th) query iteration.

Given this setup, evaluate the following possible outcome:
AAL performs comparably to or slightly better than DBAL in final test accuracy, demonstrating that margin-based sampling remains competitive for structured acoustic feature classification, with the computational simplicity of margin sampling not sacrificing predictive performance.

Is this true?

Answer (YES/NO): YES